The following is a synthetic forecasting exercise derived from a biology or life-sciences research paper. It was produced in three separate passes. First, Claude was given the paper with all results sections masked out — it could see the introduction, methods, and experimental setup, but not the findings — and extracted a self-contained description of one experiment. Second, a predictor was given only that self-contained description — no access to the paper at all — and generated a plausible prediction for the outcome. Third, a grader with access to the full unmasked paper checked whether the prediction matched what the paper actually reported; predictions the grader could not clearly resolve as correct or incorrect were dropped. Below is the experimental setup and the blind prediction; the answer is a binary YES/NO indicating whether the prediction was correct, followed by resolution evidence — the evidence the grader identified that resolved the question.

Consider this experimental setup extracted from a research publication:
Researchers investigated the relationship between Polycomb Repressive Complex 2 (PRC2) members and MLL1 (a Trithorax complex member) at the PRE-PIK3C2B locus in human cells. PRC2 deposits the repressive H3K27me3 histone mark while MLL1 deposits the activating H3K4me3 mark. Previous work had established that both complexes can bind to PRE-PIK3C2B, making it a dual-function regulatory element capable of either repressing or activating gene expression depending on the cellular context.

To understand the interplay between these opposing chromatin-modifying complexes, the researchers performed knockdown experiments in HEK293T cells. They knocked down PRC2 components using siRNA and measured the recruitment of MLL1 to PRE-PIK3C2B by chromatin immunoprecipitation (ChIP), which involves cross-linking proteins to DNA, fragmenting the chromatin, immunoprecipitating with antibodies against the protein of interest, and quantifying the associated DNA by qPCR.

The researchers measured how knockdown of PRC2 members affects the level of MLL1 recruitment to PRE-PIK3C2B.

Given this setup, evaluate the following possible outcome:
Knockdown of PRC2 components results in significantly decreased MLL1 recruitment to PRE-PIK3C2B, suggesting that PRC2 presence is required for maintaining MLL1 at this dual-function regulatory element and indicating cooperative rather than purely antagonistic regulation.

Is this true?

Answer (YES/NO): NO